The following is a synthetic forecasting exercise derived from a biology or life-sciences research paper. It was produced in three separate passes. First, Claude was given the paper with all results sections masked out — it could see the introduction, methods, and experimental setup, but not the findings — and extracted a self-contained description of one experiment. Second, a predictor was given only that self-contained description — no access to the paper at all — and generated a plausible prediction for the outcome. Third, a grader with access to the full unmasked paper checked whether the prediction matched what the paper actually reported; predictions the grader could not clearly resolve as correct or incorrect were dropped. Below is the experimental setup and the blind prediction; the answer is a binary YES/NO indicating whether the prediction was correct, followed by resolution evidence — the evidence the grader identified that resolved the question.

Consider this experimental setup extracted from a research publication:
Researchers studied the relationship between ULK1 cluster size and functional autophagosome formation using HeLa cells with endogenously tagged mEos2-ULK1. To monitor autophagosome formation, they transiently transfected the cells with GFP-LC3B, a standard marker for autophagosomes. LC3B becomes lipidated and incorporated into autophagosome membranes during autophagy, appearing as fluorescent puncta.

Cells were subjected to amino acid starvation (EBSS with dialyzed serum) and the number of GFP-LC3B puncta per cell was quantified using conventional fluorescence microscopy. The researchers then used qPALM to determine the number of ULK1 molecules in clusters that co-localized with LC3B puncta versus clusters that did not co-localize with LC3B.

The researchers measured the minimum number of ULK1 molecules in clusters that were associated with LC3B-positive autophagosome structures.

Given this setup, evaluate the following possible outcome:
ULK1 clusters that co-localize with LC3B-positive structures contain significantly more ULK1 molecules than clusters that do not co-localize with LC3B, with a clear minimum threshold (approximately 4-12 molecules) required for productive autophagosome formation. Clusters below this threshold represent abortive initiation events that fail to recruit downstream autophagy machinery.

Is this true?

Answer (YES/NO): NO